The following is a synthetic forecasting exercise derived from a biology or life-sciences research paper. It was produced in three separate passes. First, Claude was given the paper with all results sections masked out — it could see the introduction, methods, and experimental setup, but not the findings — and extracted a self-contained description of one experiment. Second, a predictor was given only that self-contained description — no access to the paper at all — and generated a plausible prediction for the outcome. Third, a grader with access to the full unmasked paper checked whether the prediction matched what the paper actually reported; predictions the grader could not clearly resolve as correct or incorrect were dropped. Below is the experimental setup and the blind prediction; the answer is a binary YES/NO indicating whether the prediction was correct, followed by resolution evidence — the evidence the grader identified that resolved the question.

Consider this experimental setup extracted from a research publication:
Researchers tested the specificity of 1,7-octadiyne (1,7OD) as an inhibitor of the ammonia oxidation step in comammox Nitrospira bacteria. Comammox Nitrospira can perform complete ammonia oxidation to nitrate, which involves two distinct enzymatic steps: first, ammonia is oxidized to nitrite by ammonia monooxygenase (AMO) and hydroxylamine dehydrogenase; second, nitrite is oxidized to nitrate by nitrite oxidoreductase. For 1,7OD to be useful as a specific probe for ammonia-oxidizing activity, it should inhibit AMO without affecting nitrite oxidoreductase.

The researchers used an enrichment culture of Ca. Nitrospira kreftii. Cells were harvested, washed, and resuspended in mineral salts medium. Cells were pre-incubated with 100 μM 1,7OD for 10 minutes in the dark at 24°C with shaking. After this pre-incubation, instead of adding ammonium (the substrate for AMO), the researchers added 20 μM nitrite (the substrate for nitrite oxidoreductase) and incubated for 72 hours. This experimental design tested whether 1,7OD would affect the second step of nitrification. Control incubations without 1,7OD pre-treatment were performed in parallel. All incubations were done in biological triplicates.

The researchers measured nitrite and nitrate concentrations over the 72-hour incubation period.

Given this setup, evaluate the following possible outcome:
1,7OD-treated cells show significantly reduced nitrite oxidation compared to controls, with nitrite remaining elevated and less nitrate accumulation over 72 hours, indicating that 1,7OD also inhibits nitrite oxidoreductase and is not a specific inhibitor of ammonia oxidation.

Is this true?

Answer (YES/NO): NO